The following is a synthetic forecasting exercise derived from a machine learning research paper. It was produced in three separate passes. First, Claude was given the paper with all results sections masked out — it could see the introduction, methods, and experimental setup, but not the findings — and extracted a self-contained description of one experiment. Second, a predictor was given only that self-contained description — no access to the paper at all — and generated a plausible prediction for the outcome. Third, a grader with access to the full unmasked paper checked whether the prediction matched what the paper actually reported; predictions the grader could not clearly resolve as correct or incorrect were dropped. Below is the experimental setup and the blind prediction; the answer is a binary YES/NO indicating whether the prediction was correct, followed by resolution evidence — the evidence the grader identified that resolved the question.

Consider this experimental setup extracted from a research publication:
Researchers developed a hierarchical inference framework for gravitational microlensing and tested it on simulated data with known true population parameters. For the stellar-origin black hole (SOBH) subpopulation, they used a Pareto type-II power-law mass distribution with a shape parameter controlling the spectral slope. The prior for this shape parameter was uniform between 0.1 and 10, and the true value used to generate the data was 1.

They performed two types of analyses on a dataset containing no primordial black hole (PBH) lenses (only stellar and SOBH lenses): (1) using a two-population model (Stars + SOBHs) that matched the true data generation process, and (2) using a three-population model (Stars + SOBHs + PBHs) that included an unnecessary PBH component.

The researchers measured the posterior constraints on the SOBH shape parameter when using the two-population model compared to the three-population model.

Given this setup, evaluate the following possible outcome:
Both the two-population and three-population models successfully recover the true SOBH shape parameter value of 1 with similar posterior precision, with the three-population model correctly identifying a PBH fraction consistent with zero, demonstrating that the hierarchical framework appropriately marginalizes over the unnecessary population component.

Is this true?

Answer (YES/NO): NO